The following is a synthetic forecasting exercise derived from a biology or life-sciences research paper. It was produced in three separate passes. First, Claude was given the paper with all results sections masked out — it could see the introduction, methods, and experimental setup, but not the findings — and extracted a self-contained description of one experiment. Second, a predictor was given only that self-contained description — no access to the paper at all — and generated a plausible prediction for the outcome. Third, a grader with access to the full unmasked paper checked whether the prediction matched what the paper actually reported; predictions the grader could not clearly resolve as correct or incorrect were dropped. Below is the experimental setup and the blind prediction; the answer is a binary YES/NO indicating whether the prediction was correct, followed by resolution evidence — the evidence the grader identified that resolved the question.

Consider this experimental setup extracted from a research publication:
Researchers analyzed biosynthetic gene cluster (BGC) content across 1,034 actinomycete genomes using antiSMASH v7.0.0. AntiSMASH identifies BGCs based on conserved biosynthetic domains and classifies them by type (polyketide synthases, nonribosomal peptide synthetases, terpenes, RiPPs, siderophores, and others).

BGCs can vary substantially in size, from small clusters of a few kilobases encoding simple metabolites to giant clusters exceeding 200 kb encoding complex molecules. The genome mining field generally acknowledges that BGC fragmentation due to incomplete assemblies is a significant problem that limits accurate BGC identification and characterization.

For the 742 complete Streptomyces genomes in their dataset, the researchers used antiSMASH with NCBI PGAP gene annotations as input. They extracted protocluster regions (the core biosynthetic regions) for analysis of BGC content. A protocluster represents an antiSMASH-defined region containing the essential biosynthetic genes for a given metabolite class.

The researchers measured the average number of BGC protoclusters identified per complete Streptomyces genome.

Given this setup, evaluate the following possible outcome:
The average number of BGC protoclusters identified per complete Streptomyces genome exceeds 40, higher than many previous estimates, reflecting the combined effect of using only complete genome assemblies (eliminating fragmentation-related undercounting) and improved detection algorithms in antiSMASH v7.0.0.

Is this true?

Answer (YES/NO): YES